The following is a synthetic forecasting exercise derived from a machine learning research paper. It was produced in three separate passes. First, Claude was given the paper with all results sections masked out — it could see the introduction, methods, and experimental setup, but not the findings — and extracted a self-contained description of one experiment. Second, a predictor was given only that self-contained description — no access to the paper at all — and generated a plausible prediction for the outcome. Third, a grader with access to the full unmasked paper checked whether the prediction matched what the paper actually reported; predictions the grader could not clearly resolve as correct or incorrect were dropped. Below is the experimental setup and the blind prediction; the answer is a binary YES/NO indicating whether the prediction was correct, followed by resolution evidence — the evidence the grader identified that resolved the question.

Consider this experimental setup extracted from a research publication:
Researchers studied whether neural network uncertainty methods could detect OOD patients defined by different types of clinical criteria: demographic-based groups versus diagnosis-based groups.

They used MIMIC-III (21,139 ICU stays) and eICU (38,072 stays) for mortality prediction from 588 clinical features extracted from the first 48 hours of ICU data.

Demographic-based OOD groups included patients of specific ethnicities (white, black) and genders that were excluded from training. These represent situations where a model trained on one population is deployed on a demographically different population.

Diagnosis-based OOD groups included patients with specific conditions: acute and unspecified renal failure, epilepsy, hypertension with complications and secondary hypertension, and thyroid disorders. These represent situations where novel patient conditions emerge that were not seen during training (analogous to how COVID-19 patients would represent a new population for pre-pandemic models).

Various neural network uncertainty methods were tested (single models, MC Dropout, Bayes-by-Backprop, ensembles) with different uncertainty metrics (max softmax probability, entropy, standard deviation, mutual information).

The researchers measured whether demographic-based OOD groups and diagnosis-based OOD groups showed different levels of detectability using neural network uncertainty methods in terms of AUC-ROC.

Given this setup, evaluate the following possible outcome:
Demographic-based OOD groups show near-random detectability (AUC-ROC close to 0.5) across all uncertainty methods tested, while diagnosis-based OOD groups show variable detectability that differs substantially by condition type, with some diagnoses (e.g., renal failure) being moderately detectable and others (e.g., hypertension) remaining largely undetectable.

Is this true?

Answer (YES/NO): NO